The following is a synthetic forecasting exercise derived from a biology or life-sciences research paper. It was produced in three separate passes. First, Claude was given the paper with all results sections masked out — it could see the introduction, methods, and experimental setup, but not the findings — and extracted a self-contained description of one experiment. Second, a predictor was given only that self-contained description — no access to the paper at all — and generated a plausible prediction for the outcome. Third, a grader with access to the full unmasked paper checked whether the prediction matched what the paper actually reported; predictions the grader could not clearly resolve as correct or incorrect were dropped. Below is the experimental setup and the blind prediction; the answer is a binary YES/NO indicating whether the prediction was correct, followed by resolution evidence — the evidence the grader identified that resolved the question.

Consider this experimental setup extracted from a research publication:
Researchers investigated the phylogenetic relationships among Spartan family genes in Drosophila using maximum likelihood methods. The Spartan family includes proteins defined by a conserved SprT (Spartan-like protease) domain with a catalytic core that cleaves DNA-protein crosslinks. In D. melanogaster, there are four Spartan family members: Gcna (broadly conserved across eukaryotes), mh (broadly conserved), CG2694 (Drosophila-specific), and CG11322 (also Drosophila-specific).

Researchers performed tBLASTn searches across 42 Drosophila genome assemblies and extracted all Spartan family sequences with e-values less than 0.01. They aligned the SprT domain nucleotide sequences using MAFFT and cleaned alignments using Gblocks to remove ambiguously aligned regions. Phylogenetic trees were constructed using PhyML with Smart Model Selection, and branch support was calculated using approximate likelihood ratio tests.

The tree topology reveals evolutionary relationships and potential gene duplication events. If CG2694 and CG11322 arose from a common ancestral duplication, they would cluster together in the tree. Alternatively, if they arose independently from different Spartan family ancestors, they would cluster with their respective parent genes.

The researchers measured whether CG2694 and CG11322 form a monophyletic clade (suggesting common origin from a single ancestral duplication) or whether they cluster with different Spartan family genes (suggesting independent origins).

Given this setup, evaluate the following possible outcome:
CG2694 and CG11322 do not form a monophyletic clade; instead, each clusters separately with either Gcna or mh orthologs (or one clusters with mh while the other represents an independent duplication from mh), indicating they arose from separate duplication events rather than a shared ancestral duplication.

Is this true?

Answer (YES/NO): NO